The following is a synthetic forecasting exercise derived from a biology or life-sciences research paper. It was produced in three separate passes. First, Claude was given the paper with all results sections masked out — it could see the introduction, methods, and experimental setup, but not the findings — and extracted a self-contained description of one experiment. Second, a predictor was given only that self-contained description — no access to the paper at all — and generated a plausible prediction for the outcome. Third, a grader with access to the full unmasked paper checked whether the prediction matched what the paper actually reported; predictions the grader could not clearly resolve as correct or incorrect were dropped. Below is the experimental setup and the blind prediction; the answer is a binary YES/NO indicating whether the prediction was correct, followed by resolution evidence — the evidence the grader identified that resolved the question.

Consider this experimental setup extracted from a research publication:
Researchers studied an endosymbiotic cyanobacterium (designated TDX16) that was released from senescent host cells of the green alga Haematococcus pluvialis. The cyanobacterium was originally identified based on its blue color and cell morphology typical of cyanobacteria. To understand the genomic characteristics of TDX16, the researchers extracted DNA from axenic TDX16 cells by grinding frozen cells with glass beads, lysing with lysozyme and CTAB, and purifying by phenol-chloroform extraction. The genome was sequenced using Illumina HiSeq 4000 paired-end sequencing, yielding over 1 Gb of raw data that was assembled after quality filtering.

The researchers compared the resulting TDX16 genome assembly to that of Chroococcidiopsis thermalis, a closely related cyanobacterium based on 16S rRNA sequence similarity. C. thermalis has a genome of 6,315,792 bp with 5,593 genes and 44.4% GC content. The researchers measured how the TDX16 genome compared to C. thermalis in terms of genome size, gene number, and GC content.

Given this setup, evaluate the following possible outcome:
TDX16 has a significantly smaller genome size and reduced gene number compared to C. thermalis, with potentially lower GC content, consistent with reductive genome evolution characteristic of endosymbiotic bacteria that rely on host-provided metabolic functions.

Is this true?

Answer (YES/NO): NO